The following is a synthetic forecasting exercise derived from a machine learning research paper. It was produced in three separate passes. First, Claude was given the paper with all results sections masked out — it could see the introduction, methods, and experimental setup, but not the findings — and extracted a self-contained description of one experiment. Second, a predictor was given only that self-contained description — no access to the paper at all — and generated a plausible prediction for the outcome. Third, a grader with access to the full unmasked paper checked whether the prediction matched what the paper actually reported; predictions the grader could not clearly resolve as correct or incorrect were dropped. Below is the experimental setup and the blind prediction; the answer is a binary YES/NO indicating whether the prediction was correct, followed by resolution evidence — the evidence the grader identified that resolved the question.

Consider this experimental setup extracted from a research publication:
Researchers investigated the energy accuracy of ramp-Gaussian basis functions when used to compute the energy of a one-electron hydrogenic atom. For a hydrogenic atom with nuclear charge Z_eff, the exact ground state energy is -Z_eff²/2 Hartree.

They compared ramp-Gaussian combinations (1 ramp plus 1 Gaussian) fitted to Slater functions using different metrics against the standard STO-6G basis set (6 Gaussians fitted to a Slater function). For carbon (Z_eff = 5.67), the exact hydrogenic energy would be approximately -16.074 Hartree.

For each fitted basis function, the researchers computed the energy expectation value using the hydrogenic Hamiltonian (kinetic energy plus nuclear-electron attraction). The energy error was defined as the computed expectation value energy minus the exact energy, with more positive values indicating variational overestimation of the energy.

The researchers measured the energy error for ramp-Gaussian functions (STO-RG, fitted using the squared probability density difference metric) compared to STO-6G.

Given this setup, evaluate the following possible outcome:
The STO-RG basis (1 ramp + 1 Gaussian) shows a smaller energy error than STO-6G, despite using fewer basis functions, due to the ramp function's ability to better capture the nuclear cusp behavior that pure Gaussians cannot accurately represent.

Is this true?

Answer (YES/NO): NO